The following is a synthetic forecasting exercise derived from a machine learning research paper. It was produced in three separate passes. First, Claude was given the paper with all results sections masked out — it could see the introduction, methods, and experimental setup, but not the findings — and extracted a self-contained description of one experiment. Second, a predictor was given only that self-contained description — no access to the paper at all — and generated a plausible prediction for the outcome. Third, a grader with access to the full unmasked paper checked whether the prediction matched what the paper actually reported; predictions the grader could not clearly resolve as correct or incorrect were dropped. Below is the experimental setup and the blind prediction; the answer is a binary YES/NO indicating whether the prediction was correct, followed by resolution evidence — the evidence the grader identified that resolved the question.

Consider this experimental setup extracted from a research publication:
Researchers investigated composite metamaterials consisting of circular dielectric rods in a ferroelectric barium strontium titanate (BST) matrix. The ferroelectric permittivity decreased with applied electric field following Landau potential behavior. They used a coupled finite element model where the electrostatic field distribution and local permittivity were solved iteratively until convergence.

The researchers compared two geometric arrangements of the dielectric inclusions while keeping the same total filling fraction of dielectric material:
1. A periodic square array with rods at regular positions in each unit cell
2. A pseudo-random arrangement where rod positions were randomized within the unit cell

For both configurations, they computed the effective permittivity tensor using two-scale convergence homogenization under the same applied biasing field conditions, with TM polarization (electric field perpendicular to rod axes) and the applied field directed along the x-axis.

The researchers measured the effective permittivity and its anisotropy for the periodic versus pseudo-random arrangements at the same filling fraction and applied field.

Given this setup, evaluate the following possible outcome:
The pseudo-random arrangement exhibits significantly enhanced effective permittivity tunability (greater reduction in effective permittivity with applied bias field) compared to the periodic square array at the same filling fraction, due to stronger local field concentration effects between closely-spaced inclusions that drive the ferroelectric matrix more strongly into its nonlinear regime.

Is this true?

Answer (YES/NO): NO